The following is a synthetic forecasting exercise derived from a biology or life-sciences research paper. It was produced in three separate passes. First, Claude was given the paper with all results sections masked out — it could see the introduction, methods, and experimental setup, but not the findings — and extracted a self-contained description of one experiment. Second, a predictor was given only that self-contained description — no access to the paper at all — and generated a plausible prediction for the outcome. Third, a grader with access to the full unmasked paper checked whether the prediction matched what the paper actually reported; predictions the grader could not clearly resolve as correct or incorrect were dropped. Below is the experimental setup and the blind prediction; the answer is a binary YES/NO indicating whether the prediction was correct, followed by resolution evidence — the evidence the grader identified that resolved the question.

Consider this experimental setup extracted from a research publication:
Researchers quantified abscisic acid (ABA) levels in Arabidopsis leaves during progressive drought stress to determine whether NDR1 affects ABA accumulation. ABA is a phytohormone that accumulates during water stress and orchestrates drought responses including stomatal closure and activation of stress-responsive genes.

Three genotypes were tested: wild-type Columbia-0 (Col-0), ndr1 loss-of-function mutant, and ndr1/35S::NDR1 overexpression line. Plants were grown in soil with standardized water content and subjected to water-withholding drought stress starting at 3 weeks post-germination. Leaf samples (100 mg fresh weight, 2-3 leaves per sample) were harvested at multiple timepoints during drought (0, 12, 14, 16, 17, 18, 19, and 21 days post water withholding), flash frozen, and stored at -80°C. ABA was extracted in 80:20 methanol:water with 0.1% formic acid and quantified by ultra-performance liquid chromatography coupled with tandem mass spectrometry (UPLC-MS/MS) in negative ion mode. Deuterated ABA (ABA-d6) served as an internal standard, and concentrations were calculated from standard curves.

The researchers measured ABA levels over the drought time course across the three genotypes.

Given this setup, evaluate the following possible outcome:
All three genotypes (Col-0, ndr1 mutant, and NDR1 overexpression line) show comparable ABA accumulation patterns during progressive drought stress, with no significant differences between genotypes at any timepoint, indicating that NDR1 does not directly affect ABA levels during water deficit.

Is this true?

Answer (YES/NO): NO